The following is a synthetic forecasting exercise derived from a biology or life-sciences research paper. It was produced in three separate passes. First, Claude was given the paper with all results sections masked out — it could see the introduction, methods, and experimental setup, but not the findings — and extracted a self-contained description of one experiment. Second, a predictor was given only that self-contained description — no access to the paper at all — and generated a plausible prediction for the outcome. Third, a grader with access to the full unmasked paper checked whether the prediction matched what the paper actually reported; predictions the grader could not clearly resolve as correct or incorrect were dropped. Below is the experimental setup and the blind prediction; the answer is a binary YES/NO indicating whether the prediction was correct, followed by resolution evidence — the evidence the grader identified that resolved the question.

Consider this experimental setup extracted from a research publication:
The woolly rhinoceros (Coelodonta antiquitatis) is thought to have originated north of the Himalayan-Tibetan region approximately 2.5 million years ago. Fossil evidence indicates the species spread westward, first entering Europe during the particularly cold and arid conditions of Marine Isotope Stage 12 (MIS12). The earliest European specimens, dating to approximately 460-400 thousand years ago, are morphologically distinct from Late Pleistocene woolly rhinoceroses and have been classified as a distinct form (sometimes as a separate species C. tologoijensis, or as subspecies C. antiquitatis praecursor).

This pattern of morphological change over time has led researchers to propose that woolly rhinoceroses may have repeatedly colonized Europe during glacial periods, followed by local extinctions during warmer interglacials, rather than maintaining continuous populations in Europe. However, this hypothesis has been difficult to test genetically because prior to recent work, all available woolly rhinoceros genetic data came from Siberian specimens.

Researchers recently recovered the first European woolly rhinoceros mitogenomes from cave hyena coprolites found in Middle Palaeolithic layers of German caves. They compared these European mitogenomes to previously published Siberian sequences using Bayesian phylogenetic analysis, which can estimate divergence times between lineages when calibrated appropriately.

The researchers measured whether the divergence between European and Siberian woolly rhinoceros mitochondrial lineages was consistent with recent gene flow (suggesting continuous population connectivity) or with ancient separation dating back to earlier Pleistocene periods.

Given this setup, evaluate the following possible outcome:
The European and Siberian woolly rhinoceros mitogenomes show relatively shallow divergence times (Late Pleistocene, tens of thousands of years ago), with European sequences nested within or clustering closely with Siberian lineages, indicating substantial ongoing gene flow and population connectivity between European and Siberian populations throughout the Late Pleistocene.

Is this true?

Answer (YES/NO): NO